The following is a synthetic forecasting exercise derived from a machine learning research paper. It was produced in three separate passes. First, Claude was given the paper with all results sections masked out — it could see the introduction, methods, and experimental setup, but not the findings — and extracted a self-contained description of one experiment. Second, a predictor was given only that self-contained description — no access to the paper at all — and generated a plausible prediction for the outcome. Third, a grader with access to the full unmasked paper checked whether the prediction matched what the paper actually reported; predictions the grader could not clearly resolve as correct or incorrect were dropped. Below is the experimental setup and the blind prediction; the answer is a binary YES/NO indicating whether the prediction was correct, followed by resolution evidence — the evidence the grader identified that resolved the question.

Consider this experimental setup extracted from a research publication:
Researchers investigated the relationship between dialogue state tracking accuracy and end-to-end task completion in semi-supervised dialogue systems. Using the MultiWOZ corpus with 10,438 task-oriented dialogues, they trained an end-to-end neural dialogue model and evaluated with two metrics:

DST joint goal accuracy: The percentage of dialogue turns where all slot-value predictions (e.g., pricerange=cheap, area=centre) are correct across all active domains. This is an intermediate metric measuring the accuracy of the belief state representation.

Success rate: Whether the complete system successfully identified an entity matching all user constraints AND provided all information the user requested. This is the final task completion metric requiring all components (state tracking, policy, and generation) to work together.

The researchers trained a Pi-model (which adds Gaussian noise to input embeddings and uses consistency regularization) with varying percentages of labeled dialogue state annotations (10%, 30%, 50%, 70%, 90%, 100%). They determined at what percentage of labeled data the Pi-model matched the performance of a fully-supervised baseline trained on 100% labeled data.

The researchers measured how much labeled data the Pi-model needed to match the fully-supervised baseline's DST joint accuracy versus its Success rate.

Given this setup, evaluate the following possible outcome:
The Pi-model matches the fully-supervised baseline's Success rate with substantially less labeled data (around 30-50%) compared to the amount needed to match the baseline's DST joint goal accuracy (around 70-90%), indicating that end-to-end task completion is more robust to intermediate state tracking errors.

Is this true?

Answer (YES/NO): YES